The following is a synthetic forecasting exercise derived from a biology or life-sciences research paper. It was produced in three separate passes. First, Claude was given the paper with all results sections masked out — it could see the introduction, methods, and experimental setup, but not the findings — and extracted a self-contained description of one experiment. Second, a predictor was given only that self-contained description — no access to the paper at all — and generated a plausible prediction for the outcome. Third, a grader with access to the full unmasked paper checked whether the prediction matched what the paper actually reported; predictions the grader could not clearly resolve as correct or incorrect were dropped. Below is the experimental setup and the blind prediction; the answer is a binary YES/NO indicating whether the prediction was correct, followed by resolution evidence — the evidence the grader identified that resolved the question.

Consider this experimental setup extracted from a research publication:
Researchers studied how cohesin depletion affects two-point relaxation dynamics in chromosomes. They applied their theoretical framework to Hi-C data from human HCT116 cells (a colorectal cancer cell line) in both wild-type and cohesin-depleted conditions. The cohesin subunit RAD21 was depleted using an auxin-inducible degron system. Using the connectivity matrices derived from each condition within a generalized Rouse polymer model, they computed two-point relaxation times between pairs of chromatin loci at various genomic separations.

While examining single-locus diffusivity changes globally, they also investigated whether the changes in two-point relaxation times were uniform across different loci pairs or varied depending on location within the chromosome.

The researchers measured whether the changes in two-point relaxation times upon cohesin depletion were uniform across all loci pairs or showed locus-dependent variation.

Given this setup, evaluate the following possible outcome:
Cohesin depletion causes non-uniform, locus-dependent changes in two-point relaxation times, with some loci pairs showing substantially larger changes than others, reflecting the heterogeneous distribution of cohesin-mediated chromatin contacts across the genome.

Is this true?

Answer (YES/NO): YES